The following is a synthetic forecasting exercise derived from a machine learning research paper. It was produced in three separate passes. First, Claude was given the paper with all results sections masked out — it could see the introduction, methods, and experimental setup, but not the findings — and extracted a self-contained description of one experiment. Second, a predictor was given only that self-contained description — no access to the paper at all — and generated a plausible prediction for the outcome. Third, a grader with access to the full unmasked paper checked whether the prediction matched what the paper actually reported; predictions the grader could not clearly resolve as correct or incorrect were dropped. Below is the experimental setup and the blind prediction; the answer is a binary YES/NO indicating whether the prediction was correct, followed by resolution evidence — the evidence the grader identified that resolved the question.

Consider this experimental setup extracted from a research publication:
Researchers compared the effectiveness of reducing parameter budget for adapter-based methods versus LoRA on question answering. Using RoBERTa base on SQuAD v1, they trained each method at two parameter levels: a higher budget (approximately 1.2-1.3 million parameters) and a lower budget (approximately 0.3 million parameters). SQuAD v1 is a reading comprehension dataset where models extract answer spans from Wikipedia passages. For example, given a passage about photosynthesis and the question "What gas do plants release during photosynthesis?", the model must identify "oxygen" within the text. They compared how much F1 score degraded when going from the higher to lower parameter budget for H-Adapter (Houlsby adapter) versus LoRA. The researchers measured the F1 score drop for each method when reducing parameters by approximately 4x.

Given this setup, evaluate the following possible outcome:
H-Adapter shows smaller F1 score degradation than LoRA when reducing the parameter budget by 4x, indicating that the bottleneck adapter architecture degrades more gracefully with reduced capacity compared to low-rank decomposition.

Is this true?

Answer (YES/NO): NO